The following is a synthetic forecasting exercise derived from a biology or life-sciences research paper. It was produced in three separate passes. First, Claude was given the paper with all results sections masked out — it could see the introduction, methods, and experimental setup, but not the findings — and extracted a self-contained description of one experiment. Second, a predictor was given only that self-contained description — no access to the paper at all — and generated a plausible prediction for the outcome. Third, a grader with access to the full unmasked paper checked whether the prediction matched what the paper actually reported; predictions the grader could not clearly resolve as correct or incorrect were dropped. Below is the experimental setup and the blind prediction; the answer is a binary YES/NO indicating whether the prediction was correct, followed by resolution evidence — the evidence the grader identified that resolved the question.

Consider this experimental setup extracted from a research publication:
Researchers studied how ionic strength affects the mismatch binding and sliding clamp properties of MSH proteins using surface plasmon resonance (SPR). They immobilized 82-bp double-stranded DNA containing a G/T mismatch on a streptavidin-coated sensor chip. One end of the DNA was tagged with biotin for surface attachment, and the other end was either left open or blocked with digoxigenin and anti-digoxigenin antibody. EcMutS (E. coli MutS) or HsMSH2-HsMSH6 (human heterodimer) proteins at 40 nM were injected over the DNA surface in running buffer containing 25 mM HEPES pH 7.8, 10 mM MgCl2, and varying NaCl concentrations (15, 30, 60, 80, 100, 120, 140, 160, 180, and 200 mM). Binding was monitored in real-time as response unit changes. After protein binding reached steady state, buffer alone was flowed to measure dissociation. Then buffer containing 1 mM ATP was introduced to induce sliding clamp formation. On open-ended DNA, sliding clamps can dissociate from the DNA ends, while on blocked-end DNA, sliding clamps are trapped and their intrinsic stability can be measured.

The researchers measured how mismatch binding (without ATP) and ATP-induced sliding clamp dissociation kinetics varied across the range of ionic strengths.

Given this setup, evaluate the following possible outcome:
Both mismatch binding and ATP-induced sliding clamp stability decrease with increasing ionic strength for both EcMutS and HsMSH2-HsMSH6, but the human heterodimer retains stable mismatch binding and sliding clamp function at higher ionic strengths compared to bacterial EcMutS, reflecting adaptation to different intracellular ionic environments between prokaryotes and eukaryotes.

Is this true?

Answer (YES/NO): NO